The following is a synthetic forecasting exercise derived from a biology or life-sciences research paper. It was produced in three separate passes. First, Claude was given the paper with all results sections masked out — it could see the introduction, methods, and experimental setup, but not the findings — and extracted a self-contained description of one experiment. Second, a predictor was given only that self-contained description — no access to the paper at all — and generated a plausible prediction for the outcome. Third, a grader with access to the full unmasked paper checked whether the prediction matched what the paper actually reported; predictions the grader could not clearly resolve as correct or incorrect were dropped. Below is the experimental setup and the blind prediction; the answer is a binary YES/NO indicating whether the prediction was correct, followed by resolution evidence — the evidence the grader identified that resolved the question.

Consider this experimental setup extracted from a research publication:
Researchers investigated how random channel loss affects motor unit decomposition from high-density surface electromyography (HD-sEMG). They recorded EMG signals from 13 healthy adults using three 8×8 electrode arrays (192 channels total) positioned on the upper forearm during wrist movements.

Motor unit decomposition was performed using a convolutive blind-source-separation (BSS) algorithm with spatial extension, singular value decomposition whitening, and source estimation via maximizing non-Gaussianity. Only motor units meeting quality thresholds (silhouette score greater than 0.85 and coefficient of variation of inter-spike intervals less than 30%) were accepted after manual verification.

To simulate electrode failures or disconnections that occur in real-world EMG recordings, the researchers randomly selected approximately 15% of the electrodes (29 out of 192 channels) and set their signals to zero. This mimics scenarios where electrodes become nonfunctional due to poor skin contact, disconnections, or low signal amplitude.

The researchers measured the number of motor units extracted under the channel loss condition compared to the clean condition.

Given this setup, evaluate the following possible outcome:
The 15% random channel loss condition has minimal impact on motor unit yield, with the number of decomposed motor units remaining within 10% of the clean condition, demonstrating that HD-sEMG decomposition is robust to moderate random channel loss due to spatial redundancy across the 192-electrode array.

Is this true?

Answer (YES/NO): YES